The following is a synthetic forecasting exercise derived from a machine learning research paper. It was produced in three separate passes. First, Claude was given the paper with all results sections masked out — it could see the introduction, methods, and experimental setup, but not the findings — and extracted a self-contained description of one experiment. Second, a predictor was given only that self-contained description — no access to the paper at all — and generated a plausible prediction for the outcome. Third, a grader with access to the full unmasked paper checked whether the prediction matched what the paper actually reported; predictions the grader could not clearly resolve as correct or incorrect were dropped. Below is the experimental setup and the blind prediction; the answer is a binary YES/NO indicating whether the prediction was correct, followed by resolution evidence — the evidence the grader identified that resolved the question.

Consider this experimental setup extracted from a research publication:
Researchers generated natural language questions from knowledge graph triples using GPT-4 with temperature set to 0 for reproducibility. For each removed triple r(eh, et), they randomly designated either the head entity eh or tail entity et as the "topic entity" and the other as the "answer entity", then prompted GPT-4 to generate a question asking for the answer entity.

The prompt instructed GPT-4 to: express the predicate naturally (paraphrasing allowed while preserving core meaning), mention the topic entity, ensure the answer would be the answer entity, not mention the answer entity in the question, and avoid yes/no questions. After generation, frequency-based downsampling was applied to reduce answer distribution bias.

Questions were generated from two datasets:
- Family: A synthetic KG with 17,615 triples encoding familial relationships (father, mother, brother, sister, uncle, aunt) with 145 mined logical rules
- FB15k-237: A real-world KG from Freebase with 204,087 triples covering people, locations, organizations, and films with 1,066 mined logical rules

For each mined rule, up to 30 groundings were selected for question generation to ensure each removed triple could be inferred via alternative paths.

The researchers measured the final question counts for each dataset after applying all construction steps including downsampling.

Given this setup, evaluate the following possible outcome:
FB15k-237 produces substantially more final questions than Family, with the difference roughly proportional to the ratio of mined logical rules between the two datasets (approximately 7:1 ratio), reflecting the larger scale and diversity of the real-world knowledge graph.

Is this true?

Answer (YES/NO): NO